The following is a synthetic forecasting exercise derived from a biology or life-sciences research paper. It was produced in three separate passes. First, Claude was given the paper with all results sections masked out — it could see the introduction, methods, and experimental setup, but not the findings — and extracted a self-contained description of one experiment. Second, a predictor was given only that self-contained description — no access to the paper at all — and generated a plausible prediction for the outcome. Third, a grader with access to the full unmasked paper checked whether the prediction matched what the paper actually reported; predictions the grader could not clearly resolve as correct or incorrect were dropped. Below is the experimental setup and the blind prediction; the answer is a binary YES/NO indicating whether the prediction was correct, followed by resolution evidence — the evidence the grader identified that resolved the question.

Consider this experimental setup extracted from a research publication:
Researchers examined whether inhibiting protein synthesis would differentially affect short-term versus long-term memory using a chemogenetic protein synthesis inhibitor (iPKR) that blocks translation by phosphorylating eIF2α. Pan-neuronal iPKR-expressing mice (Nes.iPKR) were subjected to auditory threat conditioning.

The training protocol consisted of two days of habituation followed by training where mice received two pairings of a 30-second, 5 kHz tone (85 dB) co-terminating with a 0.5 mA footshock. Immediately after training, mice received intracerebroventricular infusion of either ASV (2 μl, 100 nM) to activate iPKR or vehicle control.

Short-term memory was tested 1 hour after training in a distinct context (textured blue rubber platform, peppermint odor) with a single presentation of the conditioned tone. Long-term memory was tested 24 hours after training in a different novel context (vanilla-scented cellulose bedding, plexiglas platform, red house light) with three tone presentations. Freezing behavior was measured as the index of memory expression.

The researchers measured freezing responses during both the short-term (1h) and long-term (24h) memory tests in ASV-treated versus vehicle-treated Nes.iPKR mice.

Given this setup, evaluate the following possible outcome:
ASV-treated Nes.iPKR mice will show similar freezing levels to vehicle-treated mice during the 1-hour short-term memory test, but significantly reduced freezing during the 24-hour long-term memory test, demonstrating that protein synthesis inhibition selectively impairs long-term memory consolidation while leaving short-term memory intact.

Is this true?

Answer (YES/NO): YES